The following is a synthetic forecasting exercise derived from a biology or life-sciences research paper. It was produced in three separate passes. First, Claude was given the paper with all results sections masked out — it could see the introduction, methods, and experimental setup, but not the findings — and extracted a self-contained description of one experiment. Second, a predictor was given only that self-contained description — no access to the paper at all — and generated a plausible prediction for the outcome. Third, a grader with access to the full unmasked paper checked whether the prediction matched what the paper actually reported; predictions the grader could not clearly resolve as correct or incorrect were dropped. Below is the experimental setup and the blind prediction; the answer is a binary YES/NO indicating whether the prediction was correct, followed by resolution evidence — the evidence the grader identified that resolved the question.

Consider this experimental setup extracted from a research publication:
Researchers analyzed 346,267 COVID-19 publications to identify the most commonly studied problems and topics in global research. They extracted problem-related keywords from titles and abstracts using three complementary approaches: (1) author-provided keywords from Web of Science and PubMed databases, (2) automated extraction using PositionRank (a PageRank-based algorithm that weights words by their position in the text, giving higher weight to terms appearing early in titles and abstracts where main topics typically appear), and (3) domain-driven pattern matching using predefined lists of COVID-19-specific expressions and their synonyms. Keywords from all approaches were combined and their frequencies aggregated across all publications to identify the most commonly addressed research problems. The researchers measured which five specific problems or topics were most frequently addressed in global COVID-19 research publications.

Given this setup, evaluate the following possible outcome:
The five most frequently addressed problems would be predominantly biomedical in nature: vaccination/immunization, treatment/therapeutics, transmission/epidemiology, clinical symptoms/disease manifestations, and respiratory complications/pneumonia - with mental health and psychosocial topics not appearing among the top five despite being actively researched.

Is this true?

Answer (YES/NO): NO